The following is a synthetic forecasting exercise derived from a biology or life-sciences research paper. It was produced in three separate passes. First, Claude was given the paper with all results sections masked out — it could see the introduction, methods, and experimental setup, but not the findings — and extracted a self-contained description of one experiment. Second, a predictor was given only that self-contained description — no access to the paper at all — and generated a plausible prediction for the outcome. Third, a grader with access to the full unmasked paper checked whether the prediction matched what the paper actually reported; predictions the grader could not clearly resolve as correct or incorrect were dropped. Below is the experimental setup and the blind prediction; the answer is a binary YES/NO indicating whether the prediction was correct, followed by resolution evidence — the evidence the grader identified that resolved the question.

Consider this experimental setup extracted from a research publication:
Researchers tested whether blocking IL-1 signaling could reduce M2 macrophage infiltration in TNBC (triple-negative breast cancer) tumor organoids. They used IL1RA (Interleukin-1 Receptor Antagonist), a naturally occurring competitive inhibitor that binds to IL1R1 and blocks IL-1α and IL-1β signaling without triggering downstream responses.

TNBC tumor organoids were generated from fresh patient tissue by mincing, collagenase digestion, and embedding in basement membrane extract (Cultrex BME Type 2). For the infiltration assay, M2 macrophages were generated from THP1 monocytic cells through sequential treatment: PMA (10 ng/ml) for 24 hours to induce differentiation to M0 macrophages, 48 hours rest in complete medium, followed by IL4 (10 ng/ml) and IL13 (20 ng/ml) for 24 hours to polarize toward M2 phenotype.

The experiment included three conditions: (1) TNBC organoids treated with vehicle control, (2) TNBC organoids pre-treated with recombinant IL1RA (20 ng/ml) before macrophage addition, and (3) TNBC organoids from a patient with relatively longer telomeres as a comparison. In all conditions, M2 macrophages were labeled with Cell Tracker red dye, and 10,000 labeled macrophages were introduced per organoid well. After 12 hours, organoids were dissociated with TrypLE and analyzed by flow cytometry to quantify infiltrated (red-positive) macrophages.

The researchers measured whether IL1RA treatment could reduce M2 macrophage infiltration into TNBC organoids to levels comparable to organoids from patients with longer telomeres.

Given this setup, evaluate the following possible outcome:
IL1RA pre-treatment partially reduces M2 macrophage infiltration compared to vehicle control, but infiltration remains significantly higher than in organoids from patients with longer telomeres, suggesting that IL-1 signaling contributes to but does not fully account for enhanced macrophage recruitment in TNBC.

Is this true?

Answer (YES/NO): NO